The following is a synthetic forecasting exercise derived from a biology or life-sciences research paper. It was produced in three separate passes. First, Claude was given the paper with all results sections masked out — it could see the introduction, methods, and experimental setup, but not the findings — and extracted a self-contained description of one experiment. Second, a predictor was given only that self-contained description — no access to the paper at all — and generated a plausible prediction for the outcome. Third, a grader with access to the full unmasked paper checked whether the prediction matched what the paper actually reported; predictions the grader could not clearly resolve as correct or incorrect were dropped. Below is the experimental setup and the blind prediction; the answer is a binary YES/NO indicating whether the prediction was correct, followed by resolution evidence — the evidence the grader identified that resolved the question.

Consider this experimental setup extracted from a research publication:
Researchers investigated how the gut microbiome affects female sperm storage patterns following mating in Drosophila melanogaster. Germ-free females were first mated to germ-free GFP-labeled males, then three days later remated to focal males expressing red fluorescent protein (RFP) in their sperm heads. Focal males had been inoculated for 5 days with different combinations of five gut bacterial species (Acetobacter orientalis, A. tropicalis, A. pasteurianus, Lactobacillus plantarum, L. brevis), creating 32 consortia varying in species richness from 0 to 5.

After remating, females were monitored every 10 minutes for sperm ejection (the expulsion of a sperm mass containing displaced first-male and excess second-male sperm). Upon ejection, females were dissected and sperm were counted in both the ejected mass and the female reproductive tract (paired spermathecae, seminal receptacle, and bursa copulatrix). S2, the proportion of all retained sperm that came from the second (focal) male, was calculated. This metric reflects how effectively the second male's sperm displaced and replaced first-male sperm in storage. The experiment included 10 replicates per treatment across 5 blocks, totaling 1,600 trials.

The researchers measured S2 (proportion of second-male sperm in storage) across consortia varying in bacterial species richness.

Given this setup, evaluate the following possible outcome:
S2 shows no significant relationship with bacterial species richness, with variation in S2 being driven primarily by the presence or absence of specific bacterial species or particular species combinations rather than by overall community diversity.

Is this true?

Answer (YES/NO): NO